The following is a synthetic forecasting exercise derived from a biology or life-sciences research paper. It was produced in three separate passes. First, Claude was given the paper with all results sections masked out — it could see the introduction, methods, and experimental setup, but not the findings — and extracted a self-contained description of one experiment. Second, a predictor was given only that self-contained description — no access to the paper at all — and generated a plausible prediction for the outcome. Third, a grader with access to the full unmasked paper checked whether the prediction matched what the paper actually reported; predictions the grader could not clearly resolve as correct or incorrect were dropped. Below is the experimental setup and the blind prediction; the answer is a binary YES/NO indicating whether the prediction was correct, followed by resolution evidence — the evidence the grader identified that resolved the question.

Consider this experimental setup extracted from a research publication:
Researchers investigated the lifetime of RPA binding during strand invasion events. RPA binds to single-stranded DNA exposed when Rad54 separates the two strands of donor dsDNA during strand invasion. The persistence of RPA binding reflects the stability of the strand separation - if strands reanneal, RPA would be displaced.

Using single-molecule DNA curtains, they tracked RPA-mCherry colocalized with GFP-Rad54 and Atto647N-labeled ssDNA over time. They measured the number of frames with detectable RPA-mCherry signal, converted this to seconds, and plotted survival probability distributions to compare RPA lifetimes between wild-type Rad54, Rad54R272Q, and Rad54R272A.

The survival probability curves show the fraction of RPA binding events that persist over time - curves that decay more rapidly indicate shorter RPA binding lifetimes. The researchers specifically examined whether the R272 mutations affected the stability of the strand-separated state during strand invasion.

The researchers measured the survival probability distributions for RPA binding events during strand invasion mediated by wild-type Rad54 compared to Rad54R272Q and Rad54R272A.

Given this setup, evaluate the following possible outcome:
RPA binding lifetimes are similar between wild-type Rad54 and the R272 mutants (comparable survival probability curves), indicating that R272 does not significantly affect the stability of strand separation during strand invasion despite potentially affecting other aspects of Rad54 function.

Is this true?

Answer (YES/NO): NO